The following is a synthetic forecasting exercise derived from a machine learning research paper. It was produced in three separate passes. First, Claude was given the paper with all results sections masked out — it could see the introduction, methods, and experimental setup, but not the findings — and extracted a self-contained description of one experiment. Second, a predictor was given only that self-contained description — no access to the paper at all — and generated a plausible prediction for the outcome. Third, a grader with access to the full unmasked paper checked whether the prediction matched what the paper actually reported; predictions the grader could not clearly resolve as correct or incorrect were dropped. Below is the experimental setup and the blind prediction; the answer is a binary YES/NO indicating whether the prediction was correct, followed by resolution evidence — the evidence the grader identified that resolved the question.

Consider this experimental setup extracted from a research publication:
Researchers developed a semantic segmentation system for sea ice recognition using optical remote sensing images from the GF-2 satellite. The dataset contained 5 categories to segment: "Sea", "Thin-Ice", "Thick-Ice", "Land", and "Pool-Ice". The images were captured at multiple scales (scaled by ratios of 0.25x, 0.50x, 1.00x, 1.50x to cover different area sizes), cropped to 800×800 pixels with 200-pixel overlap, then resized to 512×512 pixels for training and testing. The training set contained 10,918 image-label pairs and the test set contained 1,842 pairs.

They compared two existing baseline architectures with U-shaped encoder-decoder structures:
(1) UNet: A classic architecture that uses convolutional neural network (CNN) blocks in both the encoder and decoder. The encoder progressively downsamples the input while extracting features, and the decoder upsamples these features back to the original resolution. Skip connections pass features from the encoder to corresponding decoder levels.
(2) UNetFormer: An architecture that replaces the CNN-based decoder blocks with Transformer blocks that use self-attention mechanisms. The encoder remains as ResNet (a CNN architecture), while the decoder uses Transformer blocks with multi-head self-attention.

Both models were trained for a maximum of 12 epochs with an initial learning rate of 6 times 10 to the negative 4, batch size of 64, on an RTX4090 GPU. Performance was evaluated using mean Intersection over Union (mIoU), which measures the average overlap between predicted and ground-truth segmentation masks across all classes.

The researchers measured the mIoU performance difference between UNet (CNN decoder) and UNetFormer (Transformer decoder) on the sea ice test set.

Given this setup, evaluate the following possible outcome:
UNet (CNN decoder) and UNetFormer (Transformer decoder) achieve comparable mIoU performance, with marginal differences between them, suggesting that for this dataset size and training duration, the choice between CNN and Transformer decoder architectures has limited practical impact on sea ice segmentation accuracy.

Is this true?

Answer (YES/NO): NO